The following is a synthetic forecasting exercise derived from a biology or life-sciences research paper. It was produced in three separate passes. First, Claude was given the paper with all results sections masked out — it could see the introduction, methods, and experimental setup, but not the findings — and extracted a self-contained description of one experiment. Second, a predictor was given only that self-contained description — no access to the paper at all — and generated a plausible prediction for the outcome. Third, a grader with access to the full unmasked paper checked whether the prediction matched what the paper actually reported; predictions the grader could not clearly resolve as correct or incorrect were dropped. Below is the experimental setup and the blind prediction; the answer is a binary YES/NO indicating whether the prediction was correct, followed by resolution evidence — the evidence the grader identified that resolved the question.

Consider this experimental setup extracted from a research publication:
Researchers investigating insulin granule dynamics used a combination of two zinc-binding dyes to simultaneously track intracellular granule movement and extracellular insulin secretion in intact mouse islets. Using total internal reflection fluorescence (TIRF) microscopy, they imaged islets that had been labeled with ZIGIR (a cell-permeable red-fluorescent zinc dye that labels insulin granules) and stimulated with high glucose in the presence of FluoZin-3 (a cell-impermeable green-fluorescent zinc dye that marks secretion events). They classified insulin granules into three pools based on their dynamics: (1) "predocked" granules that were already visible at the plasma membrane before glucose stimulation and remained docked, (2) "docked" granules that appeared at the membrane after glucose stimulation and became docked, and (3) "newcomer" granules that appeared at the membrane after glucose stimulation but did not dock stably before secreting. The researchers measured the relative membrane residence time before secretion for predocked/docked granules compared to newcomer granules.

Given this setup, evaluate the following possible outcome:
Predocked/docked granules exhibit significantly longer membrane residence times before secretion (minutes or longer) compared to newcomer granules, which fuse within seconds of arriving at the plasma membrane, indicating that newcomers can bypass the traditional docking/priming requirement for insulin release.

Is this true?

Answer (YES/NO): NO